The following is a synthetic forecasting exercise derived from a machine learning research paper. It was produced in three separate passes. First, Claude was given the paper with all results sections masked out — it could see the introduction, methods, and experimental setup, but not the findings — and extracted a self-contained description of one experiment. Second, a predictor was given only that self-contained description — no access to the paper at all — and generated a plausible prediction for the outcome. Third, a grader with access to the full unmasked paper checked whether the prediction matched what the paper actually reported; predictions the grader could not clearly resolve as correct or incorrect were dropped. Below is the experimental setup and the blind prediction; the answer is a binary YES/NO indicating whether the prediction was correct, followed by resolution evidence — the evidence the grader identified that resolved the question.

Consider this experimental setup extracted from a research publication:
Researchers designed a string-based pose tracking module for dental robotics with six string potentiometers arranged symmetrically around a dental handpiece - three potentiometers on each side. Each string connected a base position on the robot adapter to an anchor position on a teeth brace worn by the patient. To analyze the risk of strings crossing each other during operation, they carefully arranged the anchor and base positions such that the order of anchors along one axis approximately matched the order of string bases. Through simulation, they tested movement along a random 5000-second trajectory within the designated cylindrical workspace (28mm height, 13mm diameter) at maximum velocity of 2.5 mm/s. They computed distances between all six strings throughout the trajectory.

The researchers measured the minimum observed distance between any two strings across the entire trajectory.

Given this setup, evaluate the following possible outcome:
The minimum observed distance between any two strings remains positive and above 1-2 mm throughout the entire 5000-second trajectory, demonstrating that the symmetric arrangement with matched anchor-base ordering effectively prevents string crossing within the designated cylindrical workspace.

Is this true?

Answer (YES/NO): YES